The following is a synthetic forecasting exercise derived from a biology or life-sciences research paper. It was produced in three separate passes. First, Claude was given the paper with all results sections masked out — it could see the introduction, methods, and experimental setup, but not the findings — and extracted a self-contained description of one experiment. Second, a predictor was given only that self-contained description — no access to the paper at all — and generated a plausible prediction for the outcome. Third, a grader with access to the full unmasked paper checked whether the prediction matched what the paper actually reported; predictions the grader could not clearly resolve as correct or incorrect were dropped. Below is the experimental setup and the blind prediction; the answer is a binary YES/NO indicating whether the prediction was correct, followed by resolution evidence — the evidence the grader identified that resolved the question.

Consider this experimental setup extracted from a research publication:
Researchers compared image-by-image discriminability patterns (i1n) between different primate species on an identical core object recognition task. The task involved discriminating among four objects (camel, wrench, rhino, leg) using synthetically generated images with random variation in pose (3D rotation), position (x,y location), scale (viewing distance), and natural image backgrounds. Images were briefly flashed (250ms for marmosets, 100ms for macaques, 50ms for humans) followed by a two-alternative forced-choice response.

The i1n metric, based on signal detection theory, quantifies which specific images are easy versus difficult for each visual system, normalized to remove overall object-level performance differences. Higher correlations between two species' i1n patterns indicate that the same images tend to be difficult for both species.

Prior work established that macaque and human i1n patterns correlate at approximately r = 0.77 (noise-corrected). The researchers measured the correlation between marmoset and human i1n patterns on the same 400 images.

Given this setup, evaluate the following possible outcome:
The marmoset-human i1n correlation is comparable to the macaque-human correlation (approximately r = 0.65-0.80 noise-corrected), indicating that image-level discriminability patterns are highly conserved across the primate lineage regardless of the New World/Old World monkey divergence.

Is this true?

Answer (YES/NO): YES